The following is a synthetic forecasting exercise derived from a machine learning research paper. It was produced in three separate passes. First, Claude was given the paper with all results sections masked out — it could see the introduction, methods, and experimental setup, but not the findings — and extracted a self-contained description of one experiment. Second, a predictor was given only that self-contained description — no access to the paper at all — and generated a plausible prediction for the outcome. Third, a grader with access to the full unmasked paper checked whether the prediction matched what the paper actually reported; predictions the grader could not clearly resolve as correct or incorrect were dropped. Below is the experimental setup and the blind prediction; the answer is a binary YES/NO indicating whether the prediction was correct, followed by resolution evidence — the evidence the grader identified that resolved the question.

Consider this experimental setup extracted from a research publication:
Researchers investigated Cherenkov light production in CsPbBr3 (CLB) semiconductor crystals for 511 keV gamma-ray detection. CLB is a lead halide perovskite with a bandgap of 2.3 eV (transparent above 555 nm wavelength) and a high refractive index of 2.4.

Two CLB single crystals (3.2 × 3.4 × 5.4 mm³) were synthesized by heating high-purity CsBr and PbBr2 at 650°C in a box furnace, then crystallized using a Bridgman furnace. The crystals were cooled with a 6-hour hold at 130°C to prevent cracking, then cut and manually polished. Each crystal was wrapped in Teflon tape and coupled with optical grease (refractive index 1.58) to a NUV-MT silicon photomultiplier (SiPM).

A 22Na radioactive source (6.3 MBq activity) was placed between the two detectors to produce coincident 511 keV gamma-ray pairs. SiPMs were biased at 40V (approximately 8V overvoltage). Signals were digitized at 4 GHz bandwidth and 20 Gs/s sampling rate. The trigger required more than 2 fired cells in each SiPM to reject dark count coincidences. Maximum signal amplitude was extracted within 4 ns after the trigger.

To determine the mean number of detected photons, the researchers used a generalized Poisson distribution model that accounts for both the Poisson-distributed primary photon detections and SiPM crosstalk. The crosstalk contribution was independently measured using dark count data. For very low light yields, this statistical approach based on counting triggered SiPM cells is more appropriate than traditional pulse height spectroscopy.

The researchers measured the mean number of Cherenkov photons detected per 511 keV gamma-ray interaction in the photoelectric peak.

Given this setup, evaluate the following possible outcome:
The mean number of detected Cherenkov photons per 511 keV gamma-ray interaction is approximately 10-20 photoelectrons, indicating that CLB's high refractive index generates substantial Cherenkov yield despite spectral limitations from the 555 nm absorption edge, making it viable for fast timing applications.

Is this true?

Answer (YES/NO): NO